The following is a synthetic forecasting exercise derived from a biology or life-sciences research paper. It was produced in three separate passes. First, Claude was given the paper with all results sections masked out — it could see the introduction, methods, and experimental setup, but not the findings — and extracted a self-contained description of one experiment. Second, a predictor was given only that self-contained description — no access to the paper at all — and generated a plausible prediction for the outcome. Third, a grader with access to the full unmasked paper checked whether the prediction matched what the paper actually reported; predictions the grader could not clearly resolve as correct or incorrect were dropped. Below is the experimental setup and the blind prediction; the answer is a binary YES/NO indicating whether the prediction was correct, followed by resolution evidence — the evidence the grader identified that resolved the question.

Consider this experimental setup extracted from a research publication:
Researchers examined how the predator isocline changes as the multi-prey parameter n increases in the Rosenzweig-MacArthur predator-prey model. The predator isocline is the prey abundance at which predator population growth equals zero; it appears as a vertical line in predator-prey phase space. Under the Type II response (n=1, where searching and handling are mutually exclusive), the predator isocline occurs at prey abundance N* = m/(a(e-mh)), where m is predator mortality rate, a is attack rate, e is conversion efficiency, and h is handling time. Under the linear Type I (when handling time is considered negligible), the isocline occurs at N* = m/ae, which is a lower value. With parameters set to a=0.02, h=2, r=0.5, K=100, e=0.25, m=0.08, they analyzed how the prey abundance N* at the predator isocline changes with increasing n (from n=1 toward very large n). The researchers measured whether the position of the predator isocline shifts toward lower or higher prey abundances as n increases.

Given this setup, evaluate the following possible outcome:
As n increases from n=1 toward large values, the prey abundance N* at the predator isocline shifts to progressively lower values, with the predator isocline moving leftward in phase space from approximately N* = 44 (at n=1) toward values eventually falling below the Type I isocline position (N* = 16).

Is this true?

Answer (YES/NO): NO